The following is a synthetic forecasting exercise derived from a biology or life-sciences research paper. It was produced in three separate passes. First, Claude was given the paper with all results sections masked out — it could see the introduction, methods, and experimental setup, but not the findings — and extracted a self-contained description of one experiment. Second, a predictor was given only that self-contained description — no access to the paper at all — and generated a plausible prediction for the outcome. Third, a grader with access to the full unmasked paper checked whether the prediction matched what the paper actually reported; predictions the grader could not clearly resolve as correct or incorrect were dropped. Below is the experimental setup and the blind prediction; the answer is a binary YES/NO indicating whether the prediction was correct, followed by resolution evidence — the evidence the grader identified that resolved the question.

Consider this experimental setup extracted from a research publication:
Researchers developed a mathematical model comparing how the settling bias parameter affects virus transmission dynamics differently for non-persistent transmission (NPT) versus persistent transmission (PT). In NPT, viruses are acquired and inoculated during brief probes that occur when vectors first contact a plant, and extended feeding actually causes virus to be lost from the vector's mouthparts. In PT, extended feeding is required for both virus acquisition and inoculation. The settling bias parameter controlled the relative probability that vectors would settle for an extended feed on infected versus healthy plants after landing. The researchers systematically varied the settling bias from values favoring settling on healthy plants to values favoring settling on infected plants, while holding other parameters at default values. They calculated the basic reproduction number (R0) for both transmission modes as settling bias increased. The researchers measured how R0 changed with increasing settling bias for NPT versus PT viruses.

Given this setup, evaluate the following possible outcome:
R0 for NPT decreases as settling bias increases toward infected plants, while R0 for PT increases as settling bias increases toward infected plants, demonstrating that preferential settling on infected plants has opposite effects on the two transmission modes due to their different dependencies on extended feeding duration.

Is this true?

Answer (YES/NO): YES